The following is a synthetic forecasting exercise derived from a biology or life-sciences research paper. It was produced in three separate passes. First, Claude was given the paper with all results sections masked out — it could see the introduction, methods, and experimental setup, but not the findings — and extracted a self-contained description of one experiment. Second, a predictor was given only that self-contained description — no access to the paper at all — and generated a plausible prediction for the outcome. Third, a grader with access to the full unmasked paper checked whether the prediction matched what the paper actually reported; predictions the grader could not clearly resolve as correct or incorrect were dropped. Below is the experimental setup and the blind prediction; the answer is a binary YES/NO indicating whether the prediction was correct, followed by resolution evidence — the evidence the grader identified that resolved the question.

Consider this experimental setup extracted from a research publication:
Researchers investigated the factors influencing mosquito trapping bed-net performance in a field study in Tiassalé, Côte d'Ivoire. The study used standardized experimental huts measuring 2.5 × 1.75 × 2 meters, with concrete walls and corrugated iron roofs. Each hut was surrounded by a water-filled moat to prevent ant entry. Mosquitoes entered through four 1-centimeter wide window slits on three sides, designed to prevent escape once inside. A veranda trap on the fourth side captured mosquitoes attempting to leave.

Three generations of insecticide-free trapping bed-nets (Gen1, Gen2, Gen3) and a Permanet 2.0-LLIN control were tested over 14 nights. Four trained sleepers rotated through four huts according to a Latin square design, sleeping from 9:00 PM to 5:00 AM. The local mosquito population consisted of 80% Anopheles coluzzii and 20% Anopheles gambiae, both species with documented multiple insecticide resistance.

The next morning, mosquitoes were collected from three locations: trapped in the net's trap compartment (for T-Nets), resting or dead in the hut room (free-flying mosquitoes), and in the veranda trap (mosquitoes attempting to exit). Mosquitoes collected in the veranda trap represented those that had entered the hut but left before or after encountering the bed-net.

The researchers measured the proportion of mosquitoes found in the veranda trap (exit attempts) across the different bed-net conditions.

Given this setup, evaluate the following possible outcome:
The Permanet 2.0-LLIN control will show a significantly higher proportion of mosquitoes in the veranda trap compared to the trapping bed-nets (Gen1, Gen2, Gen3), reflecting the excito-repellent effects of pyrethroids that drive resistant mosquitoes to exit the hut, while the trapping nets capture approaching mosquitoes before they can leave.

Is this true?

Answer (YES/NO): YES